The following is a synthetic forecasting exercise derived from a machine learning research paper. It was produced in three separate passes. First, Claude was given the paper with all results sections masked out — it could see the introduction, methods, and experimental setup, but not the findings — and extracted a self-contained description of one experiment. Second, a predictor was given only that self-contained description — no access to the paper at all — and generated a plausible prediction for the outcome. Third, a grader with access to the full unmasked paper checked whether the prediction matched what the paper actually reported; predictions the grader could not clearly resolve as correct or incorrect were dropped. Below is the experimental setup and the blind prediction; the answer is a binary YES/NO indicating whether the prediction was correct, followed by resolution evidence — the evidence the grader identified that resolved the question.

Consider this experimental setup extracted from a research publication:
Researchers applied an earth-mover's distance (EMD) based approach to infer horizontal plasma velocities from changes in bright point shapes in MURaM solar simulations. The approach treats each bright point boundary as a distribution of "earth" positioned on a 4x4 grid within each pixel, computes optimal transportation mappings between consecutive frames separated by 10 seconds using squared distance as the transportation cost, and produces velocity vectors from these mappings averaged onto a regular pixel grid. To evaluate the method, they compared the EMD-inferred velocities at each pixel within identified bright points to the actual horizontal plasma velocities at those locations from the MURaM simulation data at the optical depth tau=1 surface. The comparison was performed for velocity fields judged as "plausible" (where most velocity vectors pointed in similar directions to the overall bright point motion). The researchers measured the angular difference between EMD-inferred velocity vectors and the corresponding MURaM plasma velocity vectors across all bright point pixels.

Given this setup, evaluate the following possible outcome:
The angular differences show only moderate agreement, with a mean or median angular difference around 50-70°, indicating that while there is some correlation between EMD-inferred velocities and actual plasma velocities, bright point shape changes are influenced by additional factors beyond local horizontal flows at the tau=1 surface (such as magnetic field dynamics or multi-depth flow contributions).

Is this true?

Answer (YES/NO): NO